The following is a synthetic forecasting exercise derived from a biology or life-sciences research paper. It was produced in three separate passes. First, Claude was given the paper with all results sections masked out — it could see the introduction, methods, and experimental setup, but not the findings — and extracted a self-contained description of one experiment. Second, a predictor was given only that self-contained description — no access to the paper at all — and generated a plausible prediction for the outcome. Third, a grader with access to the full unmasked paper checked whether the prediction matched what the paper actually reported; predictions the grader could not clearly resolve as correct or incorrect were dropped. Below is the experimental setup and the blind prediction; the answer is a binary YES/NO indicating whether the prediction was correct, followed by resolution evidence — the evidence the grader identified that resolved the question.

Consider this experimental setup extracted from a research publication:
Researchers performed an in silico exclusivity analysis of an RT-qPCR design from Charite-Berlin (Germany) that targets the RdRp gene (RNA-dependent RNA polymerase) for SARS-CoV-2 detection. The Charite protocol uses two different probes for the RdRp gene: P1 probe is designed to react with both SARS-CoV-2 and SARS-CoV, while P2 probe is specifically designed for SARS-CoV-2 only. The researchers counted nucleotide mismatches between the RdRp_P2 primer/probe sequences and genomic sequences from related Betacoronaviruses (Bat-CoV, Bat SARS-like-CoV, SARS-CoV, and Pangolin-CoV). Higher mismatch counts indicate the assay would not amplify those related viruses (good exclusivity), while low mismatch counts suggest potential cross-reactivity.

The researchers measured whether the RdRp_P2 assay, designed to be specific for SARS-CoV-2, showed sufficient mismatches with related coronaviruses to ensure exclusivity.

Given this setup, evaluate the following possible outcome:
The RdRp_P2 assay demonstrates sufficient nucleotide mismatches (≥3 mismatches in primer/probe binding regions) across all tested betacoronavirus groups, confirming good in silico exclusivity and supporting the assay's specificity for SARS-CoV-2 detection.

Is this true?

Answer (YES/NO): NO